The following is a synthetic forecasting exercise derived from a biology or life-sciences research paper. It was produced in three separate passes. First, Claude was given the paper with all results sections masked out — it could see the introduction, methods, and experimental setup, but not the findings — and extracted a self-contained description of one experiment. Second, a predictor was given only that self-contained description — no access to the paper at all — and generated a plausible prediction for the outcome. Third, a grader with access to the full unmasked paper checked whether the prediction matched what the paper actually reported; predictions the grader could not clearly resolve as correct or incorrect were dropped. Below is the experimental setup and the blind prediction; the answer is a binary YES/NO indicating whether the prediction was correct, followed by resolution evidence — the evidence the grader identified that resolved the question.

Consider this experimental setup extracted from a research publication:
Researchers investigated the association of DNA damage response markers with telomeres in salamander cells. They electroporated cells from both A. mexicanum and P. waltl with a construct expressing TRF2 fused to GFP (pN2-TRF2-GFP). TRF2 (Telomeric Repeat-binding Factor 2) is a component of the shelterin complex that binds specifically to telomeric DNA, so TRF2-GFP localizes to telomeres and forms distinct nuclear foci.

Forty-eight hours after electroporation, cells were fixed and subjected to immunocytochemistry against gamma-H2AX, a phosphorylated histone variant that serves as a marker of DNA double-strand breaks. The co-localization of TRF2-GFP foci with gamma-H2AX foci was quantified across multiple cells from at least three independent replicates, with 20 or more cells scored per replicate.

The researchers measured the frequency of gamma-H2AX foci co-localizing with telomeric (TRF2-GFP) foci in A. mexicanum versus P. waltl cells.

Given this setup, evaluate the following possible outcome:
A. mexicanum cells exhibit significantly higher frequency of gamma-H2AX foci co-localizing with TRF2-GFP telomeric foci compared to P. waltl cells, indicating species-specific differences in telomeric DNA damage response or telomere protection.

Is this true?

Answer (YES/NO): NO